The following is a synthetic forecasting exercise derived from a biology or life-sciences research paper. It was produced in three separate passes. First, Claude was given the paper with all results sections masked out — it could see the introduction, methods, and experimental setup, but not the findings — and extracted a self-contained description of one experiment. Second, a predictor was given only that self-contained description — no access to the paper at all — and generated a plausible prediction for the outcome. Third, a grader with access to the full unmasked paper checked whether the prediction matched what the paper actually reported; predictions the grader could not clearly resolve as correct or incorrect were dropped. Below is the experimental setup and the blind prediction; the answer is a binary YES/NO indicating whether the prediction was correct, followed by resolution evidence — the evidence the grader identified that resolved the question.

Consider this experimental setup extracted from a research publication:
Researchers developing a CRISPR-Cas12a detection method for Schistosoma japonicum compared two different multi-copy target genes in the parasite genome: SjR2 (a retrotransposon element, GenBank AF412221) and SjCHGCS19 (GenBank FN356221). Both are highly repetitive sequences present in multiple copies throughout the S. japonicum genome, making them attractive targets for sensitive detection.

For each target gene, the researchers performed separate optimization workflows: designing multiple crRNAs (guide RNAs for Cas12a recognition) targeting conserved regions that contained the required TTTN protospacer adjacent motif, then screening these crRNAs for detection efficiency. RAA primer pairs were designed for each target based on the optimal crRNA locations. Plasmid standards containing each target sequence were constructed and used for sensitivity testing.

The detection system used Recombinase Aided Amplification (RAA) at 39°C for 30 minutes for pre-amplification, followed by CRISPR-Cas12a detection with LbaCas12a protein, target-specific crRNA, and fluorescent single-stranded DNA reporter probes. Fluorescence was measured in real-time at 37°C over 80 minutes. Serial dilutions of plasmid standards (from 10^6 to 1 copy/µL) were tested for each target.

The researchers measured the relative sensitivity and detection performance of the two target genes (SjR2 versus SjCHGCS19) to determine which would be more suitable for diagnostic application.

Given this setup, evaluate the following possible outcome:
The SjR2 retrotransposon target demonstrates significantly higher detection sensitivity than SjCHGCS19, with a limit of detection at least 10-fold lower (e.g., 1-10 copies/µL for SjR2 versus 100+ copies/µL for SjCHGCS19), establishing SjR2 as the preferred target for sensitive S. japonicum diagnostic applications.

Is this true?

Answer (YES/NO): NO